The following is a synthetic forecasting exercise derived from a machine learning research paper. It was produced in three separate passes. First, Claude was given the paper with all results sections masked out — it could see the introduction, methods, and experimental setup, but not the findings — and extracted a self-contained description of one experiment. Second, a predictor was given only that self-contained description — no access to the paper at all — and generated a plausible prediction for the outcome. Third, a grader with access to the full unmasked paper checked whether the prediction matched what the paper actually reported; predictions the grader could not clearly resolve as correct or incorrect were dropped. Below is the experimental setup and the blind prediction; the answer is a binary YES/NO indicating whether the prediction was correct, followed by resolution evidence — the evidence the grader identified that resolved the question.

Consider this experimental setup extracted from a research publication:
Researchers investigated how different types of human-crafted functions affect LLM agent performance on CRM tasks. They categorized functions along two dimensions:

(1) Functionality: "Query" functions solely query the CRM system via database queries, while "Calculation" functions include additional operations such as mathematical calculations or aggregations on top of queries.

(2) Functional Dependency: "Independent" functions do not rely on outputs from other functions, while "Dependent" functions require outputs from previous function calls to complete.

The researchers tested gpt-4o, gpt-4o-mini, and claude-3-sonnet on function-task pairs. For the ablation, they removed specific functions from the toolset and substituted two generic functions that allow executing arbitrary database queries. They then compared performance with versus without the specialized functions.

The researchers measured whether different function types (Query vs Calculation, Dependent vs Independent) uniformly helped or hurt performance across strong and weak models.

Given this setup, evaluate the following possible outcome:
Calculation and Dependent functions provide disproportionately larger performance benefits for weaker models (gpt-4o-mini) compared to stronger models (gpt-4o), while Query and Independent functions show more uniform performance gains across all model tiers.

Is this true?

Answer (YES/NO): NO